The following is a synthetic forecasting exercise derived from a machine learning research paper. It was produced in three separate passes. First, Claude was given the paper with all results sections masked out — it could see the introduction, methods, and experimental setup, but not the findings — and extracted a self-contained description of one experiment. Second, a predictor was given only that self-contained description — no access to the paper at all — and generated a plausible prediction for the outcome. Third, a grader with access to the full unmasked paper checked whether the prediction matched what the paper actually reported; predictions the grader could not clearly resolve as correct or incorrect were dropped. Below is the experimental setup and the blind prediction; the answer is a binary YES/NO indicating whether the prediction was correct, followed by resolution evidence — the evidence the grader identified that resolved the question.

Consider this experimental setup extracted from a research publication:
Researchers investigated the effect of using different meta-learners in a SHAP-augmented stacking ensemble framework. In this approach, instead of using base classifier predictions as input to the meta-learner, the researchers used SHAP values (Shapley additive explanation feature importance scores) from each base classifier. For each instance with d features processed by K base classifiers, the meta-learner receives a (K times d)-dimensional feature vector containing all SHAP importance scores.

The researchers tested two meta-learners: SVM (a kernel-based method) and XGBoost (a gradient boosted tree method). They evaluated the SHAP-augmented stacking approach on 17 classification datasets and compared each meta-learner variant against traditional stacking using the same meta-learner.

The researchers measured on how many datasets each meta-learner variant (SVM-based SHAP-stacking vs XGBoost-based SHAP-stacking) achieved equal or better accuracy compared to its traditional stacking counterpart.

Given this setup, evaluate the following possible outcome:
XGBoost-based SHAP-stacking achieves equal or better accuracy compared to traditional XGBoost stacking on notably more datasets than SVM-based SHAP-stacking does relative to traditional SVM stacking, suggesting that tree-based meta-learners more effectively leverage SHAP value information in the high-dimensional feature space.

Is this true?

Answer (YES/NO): NO